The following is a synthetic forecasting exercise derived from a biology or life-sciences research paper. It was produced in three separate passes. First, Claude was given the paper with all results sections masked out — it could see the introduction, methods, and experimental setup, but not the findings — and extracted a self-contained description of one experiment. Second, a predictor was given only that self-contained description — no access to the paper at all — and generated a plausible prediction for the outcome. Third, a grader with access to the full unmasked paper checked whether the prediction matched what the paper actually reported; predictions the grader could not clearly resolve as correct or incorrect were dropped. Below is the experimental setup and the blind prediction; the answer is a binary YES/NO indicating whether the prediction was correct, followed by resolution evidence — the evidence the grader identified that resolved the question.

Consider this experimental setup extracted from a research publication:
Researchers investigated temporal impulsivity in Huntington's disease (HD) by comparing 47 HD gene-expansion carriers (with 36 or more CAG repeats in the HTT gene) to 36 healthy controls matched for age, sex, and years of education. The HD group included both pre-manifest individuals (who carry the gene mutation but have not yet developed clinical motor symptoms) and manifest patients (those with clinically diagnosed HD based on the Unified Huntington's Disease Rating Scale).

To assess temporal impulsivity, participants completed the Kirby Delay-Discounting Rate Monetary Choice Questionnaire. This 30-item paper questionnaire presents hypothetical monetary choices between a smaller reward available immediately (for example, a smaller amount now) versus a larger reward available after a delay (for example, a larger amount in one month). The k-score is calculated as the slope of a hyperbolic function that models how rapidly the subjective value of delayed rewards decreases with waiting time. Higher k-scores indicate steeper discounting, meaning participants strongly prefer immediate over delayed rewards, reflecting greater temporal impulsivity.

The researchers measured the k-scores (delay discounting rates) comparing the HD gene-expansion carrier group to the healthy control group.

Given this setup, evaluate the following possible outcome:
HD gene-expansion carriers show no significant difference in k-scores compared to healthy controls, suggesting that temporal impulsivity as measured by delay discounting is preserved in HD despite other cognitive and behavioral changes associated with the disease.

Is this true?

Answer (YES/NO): NO